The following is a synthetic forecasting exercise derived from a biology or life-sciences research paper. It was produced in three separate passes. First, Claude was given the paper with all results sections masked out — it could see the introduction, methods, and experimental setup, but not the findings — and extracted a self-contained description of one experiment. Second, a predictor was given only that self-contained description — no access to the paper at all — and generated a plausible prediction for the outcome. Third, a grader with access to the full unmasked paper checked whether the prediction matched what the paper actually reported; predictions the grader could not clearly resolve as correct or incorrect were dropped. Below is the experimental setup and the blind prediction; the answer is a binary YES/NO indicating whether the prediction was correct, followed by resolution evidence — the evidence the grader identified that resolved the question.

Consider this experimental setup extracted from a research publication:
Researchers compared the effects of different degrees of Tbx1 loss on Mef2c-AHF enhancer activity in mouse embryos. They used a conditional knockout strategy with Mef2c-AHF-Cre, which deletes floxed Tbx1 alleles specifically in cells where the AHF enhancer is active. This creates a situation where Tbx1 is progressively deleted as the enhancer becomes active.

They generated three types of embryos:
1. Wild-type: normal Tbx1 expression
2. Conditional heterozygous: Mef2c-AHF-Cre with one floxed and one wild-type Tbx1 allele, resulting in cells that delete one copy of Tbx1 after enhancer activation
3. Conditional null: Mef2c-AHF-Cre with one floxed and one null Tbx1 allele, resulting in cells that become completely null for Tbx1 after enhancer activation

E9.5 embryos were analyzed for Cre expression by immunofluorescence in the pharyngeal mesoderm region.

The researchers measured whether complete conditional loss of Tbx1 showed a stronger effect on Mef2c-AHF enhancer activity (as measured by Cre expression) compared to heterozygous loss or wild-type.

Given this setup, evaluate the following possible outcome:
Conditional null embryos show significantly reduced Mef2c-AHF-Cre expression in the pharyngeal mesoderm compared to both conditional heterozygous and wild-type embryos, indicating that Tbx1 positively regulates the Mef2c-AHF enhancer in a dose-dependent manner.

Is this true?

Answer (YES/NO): NO